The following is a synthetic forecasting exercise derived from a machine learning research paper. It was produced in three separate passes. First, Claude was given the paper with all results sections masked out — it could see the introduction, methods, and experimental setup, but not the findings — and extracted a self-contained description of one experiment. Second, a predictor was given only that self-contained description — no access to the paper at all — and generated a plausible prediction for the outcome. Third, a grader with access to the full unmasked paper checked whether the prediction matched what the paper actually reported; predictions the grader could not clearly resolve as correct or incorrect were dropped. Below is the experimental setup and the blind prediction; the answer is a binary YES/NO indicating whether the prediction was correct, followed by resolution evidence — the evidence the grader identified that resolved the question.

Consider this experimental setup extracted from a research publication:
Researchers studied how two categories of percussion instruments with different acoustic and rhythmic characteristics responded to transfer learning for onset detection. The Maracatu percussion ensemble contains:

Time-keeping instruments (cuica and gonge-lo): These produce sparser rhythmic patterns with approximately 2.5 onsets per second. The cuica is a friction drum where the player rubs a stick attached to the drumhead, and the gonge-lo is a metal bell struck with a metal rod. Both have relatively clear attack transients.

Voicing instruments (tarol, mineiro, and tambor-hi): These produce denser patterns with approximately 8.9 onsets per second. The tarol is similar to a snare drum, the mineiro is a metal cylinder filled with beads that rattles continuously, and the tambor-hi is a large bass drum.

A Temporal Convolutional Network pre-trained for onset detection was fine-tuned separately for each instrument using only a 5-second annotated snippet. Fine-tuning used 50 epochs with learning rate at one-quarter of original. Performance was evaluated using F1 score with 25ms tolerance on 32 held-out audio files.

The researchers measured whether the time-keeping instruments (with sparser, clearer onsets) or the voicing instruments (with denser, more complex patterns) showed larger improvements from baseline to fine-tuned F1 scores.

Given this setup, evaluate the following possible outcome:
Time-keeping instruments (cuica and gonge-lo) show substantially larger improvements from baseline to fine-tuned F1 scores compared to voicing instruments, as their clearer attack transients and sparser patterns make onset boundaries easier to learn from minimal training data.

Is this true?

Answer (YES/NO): YES